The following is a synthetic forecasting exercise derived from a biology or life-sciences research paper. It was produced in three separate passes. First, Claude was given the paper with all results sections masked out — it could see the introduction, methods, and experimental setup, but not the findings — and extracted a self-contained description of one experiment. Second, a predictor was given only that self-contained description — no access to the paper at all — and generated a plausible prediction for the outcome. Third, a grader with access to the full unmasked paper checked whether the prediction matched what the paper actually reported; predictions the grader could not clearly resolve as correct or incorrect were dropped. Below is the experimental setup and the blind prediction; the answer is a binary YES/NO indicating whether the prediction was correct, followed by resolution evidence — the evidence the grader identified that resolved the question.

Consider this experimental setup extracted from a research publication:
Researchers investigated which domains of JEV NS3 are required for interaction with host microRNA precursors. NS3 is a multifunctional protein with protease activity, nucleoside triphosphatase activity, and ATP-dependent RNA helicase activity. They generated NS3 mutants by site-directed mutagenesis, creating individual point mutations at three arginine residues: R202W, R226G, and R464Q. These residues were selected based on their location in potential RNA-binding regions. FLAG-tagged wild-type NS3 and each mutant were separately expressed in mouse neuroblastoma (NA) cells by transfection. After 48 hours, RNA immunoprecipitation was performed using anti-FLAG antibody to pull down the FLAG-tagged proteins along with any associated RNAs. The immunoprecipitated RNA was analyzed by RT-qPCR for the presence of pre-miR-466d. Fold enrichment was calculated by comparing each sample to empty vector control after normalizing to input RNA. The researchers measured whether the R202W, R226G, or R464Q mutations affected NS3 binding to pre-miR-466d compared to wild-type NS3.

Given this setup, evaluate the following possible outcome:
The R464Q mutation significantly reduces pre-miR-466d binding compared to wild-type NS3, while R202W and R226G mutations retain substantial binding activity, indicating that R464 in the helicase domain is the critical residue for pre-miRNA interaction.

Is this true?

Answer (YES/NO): NO